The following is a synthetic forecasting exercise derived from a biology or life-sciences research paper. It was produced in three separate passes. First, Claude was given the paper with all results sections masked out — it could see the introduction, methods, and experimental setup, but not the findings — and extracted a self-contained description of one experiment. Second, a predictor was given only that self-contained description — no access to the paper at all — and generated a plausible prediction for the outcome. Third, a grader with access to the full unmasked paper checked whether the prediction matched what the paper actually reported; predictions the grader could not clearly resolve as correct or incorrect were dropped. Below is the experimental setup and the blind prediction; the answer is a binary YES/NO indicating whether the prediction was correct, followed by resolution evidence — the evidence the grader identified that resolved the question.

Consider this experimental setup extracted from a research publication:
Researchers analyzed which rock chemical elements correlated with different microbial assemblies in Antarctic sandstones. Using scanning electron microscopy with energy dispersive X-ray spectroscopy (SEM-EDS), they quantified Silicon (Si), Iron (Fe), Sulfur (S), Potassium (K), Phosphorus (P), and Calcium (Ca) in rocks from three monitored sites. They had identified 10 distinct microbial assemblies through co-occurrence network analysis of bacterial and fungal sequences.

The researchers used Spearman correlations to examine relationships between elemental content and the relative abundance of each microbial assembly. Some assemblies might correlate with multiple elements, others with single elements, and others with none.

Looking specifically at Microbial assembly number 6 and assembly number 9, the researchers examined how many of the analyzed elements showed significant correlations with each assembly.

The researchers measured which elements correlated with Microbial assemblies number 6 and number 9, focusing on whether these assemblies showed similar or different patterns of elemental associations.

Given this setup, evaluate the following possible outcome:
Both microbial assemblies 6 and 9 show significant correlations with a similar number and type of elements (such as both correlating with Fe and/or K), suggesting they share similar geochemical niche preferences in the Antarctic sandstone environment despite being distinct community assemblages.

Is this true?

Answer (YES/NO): YES